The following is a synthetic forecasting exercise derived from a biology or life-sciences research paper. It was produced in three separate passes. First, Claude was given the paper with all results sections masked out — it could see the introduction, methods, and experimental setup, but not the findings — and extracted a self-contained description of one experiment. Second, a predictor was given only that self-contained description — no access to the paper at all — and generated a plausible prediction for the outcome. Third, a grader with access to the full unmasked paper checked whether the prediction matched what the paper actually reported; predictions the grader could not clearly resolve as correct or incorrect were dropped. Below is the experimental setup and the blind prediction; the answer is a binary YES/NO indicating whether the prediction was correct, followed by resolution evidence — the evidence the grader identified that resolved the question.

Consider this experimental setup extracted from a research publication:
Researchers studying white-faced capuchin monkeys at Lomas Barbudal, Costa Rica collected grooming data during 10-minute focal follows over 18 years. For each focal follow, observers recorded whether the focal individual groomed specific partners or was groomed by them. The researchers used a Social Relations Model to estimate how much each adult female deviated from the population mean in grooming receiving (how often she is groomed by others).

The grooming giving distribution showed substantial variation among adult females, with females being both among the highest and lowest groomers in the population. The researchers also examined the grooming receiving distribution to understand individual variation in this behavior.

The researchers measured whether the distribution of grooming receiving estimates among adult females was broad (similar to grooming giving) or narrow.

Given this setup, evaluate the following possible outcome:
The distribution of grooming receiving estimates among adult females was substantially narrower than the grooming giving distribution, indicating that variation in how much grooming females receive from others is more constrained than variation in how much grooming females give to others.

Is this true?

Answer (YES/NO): YES